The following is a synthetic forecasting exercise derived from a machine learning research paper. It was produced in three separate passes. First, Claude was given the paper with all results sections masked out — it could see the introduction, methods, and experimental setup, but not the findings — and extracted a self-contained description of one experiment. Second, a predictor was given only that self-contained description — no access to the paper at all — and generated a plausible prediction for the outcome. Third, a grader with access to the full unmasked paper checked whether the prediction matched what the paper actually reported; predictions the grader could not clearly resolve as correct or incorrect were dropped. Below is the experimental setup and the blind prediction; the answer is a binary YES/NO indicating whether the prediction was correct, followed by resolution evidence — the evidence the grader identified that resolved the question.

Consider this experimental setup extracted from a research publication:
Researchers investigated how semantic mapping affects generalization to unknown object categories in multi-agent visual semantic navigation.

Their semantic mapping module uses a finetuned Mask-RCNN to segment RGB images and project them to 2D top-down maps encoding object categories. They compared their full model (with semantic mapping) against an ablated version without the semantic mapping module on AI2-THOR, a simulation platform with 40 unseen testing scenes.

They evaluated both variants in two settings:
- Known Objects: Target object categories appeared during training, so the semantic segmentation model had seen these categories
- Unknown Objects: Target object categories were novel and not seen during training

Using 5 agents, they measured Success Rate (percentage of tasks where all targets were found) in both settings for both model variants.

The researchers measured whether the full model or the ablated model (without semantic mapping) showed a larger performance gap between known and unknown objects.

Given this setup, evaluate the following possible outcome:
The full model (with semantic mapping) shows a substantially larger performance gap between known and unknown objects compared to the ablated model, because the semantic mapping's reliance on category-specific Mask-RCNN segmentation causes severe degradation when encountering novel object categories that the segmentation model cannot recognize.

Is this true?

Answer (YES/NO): NO